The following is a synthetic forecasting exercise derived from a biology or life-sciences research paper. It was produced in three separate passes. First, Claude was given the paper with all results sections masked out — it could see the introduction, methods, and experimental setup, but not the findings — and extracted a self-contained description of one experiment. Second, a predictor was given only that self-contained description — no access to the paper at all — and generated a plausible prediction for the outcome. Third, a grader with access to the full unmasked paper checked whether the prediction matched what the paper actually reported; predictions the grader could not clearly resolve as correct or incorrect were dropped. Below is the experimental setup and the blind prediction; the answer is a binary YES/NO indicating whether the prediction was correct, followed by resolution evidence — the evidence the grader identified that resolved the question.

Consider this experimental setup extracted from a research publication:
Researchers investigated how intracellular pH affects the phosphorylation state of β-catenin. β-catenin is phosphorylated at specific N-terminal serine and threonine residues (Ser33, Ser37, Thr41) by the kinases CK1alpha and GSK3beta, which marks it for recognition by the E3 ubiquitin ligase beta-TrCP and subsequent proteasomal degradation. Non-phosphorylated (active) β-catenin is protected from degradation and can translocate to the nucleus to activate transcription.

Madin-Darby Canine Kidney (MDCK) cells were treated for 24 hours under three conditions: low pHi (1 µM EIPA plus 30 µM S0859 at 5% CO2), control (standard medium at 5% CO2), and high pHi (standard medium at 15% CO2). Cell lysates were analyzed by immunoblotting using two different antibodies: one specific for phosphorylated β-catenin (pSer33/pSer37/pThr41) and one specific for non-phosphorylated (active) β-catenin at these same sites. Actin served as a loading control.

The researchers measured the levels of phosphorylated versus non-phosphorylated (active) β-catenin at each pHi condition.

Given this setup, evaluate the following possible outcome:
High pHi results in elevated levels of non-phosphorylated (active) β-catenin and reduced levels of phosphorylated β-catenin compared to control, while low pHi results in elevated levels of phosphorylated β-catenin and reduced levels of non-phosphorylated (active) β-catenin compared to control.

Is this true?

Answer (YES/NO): NO